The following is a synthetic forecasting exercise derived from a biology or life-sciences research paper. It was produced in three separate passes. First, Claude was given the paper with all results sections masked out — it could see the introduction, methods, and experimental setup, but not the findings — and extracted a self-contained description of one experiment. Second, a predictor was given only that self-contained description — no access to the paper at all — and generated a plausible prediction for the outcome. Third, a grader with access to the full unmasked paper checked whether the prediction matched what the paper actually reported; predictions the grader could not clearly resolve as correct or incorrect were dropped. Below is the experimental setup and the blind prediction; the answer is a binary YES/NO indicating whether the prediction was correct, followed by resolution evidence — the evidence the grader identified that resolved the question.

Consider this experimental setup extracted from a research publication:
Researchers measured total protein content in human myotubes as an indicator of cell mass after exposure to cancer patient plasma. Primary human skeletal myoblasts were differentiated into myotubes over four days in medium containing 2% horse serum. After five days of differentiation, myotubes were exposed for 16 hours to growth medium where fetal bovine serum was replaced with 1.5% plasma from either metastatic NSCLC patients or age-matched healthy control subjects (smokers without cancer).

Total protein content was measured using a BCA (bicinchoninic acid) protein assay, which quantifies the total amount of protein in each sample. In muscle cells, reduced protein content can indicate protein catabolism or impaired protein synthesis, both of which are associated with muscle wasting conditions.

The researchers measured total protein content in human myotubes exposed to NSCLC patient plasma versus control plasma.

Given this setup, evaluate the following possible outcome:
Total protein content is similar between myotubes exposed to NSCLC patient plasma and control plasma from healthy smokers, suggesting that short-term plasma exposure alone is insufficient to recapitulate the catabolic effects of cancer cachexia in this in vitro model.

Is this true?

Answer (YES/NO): NO